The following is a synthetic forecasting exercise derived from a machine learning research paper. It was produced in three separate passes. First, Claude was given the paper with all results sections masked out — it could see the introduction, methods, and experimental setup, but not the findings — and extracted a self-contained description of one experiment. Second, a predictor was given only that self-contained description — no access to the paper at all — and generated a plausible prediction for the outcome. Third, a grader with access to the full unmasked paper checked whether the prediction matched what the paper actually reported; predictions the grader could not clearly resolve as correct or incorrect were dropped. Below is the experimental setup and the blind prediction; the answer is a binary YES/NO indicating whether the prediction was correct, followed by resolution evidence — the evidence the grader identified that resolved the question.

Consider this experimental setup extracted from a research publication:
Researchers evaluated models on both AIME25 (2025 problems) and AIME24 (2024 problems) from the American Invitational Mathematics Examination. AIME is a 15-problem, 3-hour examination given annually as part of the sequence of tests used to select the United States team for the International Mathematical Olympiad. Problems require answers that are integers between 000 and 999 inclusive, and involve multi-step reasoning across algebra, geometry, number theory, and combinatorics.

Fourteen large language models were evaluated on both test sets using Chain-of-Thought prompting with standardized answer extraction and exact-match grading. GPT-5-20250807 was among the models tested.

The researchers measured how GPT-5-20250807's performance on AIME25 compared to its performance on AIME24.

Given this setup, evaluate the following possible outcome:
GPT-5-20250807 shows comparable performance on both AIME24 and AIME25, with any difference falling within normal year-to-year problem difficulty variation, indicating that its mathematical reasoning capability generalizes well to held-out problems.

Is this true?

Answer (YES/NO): NO